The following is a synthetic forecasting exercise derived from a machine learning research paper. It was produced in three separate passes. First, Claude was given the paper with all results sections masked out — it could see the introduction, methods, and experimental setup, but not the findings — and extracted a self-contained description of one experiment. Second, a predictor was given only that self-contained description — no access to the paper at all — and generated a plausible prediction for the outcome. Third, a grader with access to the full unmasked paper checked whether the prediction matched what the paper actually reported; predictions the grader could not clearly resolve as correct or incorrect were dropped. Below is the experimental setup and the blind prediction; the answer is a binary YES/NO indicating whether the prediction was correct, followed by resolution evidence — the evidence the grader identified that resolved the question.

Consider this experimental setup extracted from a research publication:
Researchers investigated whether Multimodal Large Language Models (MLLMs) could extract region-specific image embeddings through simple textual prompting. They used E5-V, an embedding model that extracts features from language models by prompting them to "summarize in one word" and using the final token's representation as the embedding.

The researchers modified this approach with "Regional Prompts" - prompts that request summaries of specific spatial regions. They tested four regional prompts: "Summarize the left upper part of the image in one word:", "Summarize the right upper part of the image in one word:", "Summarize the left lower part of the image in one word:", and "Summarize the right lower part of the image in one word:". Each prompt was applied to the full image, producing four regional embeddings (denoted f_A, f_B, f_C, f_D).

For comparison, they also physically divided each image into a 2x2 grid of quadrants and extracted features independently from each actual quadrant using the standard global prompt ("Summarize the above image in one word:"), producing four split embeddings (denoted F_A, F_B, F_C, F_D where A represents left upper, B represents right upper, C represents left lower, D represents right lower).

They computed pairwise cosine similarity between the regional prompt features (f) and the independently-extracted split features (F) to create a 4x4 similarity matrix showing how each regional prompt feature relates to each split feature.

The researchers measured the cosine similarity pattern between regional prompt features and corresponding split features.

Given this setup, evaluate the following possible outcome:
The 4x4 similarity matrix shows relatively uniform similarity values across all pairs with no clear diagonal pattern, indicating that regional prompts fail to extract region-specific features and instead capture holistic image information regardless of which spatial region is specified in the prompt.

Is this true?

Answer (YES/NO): NO